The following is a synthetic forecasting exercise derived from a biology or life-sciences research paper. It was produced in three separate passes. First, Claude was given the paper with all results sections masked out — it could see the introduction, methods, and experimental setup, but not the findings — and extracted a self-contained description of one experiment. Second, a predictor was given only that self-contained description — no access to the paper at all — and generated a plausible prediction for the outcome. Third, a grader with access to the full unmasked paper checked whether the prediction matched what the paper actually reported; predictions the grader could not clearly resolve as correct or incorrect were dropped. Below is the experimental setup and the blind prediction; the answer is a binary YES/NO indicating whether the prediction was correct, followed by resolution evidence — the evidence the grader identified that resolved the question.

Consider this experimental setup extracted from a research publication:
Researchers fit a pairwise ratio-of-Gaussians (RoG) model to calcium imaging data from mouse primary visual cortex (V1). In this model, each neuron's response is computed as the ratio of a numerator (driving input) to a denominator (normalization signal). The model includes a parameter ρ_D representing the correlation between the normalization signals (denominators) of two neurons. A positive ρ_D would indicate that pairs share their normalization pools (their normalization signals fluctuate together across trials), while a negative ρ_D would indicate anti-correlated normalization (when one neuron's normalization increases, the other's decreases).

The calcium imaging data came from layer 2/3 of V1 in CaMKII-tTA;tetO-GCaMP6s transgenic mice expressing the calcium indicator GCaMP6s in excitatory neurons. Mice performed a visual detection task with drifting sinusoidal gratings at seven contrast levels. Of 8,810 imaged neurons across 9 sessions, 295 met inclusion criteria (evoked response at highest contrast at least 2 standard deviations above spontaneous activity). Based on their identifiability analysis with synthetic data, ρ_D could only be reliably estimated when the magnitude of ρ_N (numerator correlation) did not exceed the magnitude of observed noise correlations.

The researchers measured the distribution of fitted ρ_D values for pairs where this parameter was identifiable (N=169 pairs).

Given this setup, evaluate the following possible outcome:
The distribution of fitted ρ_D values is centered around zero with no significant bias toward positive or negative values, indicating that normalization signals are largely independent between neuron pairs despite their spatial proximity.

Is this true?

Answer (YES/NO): NO